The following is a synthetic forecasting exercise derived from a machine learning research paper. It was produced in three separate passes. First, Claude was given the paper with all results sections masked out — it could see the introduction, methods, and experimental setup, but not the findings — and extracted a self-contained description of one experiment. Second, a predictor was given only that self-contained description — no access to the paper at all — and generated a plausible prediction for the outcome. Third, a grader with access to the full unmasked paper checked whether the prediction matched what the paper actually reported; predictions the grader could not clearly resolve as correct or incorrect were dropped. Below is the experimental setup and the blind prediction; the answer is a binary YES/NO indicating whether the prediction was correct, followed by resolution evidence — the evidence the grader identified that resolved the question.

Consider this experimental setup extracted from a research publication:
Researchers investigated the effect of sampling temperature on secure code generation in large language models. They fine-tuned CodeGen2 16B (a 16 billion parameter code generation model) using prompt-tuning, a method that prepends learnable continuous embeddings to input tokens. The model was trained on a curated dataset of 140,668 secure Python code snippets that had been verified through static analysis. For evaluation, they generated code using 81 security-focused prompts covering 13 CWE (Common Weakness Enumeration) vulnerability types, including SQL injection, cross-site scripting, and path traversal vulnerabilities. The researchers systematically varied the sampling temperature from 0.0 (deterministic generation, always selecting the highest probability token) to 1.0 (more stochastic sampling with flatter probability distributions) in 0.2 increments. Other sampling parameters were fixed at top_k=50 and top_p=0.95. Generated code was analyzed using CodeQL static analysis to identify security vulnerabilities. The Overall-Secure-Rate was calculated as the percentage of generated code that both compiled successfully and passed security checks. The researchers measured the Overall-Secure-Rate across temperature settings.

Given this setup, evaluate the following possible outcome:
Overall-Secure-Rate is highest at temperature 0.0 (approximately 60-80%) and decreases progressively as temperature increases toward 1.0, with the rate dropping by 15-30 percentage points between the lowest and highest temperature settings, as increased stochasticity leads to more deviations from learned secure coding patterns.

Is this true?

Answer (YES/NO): NO